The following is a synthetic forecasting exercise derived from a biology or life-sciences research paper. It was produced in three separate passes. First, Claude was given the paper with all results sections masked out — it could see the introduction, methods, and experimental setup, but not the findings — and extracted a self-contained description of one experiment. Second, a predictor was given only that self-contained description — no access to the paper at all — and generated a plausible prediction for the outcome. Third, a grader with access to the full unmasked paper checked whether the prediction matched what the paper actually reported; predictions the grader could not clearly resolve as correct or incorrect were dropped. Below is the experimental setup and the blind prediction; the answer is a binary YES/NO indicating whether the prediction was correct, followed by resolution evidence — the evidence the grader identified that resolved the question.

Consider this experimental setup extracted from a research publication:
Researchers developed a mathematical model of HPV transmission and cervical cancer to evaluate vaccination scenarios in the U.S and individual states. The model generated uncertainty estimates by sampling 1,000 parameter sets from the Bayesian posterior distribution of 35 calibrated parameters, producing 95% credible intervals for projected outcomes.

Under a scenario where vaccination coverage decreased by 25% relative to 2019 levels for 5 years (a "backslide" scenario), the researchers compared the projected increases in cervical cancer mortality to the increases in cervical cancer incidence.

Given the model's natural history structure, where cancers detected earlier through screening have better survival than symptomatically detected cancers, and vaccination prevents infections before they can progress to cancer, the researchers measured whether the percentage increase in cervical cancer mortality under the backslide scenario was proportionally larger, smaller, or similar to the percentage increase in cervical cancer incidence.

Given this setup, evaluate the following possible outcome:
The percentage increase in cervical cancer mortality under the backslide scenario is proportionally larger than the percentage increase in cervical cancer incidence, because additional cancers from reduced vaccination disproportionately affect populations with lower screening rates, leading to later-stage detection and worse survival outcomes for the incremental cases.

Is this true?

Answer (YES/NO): NO